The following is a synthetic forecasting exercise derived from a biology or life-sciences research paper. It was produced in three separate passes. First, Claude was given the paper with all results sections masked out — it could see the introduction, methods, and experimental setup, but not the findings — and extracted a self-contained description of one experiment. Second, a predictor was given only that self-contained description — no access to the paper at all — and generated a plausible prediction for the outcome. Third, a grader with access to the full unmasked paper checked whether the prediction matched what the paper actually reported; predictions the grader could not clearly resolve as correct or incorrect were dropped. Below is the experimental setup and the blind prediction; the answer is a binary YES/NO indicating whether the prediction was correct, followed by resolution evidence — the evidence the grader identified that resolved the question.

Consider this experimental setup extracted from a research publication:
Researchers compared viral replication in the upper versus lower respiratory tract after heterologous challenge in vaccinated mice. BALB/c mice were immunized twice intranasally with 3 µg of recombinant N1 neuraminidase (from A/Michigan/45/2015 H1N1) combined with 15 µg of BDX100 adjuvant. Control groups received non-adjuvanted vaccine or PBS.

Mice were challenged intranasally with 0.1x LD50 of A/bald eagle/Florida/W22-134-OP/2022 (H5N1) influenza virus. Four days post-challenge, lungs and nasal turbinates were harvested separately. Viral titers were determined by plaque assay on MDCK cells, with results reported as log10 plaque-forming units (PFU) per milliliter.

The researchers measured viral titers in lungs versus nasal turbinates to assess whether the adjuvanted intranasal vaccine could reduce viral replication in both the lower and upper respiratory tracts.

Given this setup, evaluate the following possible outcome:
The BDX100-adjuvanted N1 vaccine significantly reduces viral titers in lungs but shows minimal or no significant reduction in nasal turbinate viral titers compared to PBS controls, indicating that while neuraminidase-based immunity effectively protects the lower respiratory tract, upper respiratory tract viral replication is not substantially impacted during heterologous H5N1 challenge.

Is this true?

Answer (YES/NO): YES